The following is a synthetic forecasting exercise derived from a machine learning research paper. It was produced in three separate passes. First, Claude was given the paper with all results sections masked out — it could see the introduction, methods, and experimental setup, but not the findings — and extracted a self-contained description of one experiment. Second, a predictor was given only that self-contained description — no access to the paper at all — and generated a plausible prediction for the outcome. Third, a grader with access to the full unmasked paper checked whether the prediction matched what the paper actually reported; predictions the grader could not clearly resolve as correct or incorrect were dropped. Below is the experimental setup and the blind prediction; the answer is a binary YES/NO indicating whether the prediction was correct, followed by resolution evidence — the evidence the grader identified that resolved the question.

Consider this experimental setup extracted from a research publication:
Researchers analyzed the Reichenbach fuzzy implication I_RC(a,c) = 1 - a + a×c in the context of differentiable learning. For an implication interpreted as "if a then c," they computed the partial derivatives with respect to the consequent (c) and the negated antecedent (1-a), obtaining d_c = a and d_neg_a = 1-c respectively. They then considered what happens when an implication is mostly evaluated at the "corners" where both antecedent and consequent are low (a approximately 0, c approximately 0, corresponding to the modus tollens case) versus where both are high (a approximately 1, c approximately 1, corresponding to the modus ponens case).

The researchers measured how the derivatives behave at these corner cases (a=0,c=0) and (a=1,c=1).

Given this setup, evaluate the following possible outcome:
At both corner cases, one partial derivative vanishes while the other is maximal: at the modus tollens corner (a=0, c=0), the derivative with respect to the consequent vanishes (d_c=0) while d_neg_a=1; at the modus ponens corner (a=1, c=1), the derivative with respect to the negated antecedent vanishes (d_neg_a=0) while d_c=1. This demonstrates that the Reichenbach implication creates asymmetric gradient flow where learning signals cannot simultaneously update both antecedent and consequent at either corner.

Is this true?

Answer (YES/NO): YES